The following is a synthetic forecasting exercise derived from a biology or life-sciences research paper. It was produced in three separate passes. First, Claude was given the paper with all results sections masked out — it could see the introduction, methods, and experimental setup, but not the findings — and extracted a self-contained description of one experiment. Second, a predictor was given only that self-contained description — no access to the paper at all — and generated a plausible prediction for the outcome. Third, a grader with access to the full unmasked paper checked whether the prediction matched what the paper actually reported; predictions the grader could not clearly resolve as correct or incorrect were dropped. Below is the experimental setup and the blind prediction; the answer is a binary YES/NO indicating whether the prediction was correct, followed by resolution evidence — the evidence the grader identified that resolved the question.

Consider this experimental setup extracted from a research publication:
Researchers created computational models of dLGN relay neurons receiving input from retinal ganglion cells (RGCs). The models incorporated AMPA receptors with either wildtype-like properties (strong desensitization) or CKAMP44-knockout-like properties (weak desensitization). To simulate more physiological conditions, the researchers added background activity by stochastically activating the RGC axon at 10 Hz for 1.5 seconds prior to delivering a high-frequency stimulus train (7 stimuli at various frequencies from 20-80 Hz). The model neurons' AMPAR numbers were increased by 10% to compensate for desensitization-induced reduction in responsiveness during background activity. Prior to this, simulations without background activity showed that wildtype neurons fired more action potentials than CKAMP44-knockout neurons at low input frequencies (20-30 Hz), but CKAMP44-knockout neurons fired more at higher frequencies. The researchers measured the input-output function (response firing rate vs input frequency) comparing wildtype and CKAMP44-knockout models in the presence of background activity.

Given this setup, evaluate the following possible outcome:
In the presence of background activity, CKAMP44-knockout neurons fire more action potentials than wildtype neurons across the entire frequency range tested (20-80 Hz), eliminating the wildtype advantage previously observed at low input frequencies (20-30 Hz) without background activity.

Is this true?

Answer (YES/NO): YES